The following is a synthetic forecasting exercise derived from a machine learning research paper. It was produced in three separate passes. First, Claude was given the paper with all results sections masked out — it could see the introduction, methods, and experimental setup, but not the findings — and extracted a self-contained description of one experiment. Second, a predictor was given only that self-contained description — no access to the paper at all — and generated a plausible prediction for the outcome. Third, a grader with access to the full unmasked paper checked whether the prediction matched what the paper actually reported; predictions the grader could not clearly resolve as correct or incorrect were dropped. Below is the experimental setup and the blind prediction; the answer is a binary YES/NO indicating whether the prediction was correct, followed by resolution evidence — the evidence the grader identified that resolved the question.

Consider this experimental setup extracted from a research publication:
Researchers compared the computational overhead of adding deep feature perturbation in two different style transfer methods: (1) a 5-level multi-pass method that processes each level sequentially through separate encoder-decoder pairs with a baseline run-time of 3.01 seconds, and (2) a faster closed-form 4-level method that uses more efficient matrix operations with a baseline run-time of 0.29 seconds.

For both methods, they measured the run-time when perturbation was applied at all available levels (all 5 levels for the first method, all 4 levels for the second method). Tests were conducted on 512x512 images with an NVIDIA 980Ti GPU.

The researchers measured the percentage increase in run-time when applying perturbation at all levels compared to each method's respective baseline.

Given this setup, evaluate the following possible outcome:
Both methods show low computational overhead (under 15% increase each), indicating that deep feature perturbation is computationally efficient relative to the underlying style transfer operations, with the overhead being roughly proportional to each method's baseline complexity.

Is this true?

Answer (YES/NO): NO